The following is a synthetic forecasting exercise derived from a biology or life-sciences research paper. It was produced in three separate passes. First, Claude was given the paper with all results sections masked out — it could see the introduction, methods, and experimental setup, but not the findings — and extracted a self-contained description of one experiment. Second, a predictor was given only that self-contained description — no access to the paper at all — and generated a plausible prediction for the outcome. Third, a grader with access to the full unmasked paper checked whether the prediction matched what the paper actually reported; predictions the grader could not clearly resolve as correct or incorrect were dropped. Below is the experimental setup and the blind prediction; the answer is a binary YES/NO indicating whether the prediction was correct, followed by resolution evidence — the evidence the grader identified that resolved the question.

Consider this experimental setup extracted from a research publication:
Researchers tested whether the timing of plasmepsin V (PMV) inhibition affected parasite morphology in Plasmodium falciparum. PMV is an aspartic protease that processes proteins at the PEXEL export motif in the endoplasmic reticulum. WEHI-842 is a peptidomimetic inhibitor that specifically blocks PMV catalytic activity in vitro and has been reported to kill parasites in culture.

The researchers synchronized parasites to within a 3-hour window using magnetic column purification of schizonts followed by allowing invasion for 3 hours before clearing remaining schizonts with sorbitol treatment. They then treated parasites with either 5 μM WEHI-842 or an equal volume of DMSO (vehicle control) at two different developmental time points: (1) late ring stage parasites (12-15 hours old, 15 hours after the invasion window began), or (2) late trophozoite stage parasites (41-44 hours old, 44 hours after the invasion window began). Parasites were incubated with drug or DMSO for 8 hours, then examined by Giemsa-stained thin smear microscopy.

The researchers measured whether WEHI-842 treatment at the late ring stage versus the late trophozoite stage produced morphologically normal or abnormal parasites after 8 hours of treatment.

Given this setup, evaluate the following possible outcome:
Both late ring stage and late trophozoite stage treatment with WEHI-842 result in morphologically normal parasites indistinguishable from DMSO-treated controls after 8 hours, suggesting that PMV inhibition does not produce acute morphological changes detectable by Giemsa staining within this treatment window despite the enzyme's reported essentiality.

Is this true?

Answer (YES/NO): NO